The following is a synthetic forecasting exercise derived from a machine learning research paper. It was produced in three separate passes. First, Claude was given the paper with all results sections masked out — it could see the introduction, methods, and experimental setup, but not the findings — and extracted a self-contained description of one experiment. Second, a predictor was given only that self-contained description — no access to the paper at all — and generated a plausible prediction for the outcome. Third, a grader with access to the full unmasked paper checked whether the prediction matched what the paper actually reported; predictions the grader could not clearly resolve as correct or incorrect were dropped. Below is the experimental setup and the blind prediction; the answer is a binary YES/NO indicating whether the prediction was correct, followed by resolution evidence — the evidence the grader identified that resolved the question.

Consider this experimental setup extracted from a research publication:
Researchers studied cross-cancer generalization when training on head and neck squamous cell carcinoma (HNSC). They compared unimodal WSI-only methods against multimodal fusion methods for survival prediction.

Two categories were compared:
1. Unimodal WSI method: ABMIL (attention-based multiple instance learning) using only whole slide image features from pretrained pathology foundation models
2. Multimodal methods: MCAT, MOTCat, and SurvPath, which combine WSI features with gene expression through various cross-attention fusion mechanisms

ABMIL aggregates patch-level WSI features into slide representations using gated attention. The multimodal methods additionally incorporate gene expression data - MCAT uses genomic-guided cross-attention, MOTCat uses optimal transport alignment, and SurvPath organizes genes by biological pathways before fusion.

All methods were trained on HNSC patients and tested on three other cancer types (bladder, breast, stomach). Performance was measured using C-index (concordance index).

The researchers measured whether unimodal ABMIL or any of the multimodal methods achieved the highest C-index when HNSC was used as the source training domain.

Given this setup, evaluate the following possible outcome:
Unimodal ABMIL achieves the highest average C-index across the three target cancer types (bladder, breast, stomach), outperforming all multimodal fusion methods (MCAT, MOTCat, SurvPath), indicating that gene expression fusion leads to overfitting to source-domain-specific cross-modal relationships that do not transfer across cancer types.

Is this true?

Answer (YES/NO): YES